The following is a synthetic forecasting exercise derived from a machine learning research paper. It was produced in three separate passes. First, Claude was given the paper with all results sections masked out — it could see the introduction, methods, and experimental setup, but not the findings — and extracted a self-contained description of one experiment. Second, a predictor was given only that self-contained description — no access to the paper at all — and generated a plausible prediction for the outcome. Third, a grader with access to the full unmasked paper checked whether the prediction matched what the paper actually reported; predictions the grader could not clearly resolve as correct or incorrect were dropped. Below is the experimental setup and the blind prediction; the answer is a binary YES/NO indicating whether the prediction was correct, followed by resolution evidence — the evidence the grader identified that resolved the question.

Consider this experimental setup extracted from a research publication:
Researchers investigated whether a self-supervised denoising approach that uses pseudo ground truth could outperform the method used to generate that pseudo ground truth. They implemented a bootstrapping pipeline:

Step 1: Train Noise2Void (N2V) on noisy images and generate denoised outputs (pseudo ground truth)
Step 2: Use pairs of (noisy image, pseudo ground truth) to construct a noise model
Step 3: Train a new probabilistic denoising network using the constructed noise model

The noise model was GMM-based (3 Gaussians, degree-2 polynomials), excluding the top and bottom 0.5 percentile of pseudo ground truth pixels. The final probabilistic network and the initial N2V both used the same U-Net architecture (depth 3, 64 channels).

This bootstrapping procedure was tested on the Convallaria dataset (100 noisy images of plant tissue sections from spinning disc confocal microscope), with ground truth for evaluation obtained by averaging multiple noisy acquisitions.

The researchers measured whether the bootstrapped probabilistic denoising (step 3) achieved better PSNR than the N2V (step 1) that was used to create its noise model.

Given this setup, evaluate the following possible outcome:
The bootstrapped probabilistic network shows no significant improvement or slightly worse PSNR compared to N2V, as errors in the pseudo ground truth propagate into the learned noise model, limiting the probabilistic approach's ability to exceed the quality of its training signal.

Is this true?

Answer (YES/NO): NO